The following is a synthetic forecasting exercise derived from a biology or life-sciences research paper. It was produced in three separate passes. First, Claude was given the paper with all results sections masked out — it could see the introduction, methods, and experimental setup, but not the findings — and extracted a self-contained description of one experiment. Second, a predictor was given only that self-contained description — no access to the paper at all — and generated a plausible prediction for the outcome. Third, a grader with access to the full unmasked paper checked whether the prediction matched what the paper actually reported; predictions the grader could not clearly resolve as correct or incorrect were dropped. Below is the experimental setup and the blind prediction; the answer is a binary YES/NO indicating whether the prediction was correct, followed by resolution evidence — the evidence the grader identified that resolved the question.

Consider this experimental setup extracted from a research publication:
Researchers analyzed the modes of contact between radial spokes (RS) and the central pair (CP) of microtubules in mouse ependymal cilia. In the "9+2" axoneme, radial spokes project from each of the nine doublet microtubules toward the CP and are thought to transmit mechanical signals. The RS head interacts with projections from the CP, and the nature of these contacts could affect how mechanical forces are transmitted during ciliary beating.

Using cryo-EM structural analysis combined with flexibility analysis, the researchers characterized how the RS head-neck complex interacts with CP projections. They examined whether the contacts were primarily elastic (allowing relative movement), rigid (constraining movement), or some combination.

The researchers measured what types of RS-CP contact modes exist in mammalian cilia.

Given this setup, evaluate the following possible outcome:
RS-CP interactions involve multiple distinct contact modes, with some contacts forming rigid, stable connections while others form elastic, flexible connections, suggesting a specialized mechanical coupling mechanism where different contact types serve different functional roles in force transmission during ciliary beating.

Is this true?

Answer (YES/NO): YES